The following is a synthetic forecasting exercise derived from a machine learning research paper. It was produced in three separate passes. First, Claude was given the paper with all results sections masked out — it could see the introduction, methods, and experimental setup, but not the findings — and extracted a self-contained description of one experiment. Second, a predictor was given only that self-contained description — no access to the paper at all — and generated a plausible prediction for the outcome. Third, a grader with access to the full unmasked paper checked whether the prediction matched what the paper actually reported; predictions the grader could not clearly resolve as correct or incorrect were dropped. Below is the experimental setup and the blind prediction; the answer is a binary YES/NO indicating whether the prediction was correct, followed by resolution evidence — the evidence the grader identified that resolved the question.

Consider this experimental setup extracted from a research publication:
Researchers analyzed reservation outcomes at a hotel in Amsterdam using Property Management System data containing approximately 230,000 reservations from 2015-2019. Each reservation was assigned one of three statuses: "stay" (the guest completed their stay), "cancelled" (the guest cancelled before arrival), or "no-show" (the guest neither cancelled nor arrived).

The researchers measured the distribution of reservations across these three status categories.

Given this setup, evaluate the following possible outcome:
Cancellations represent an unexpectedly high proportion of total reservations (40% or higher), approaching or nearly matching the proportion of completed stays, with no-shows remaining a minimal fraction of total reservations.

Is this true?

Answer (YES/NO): NO